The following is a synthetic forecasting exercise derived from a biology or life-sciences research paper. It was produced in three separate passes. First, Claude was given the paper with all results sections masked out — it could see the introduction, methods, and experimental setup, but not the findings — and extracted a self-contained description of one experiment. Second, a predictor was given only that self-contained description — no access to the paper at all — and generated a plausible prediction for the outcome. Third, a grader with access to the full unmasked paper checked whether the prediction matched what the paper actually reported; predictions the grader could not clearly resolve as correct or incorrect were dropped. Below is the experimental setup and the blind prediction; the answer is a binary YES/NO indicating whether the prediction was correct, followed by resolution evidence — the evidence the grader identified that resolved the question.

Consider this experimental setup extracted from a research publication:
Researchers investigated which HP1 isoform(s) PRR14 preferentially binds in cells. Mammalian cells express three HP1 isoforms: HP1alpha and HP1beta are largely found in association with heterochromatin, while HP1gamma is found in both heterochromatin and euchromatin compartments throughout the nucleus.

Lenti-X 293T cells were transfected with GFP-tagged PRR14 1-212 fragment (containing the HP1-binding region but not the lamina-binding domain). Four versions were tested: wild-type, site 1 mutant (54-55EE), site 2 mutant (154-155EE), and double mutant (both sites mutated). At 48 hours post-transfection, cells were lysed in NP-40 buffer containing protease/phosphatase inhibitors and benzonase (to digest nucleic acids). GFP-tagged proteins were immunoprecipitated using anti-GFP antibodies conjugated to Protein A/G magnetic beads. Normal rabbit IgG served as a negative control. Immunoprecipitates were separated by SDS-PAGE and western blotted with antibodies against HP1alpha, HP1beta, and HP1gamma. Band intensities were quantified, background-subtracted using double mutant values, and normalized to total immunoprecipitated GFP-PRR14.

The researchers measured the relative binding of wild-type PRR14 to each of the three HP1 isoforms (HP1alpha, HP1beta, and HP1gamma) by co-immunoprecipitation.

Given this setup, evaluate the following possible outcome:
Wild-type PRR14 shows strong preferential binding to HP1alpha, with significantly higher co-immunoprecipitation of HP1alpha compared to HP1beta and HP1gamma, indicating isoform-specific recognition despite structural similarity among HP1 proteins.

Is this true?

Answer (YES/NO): NO